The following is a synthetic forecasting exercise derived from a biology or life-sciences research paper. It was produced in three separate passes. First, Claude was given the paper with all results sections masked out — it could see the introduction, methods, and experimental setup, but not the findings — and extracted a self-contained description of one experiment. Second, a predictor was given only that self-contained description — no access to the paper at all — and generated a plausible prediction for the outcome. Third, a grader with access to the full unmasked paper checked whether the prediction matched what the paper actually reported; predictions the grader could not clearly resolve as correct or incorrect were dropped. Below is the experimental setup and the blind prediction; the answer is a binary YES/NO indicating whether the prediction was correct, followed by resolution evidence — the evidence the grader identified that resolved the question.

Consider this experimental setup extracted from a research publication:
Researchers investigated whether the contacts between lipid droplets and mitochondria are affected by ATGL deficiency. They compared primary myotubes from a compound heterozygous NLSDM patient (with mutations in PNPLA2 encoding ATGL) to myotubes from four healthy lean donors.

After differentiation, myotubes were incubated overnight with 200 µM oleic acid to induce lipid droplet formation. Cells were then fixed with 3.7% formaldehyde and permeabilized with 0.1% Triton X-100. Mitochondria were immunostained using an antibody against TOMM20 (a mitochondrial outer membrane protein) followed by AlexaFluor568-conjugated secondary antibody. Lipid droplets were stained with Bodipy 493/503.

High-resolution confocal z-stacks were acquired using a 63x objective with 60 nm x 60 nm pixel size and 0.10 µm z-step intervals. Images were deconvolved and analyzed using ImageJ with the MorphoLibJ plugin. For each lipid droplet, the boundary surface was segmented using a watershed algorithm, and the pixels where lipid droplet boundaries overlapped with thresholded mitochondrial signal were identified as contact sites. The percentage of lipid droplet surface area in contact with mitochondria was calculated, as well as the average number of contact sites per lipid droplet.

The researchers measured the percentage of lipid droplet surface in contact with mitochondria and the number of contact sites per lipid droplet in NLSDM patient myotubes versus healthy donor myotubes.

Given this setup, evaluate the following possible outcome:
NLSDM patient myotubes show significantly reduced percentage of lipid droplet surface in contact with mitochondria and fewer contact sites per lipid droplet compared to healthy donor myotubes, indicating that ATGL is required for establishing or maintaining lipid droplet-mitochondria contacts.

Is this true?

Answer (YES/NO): YES